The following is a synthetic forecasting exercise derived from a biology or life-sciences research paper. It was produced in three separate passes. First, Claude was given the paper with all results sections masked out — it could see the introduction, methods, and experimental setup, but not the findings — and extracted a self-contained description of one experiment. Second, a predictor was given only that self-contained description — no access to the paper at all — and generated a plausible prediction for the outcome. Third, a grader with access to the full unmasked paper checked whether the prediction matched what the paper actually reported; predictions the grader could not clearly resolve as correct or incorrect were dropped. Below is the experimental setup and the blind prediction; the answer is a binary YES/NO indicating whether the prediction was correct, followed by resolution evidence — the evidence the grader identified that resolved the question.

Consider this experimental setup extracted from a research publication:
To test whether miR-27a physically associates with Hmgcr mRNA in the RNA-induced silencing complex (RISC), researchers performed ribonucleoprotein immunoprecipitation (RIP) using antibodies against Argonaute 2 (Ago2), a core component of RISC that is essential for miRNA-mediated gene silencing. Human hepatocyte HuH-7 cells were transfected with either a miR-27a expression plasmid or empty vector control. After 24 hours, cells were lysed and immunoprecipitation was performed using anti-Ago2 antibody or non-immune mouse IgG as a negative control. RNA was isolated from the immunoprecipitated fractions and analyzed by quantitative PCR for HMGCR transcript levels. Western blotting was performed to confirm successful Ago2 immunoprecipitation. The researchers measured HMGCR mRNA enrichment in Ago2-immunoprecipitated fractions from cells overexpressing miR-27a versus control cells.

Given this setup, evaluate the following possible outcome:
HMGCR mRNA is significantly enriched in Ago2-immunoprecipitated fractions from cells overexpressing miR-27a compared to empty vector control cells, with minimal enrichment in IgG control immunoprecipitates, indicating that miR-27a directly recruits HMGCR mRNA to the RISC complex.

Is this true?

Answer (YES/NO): YES